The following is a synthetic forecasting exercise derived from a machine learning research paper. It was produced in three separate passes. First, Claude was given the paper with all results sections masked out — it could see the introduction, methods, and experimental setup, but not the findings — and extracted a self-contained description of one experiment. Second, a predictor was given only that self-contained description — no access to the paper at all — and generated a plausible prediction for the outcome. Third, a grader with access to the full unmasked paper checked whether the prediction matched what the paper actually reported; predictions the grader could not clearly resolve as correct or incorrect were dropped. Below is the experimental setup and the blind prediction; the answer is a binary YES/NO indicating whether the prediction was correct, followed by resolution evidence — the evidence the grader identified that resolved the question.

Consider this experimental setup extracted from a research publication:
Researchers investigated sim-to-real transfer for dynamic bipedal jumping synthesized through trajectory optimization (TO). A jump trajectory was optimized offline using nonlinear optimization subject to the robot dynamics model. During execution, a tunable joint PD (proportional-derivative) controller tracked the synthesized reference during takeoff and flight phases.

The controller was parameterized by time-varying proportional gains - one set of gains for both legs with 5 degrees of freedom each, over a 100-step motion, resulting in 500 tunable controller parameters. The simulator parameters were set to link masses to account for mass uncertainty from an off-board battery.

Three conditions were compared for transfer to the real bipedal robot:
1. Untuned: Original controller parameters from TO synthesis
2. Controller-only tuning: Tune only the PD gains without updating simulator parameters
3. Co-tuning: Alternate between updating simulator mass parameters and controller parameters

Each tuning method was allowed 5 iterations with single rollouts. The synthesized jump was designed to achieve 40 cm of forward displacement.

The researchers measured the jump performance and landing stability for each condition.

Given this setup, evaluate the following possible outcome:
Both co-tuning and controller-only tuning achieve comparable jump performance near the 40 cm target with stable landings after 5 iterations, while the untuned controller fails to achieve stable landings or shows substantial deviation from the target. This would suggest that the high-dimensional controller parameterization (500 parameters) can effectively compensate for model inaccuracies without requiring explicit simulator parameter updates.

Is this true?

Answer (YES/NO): NO